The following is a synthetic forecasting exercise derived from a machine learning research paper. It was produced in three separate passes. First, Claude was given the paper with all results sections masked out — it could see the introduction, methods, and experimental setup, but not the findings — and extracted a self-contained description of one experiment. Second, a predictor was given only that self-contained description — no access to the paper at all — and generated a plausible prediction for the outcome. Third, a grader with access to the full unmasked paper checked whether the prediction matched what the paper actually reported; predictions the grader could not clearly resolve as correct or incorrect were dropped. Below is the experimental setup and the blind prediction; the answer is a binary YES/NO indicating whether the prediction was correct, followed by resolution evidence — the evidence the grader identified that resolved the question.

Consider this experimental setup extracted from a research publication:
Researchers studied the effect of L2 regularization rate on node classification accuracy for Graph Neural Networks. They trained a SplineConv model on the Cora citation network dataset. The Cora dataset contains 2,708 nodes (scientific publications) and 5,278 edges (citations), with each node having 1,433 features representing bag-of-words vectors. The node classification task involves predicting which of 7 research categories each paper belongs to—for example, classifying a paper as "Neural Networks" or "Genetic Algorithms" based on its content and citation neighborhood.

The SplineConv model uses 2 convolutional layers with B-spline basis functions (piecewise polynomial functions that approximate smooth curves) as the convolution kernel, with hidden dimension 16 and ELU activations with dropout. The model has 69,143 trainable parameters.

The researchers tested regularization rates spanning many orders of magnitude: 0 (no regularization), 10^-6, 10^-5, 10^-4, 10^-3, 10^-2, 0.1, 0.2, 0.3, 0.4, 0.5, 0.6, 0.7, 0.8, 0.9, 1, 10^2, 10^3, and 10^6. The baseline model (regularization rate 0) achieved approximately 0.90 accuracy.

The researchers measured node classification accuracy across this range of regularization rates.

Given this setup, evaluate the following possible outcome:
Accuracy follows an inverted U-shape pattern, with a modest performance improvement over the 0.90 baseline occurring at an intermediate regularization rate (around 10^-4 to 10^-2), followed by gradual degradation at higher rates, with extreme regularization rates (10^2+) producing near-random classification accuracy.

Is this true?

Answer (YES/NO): NO